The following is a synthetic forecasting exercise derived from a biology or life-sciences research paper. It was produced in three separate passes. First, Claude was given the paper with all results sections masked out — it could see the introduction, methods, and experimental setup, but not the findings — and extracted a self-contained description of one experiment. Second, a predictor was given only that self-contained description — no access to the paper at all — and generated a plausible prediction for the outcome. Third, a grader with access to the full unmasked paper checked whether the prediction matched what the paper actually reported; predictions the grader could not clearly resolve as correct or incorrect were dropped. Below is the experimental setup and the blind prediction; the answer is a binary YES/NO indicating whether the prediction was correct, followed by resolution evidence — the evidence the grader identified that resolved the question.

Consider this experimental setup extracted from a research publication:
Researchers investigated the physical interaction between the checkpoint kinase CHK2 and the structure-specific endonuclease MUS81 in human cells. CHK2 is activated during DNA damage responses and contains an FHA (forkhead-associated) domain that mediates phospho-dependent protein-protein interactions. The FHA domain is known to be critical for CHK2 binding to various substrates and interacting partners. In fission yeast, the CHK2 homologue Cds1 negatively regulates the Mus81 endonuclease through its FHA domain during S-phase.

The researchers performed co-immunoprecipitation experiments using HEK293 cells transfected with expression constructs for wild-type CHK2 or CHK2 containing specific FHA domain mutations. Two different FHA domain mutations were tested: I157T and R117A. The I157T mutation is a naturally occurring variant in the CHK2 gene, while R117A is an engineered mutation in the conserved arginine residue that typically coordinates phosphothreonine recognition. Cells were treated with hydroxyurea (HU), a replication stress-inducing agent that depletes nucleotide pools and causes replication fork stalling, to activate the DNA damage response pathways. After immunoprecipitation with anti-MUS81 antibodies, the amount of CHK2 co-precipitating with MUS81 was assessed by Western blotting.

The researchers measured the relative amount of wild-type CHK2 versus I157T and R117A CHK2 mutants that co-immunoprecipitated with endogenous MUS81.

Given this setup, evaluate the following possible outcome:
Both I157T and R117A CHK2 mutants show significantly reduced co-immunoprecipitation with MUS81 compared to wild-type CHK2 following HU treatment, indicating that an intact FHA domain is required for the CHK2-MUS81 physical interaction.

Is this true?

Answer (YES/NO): NO